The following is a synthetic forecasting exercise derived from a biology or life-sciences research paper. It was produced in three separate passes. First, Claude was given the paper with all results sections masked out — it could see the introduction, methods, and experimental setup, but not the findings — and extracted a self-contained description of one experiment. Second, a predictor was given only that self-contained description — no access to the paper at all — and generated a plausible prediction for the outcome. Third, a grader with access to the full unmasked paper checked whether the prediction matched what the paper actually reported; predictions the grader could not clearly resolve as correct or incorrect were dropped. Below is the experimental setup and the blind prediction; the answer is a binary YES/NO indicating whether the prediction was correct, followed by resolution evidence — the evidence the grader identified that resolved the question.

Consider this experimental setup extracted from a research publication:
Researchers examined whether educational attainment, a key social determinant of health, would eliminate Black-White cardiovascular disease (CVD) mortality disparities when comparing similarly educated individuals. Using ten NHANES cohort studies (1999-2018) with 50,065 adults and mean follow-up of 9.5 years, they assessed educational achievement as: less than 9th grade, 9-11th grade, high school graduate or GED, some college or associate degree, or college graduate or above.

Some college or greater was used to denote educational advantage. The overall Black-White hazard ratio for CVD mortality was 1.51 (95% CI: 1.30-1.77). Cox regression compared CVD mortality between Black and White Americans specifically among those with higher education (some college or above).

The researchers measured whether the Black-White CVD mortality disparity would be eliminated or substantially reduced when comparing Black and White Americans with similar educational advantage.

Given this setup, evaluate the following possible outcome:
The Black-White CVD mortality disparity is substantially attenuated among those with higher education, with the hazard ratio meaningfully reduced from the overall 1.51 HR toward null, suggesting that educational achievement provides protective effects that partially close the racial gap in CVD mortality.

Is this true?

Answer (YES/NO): NO